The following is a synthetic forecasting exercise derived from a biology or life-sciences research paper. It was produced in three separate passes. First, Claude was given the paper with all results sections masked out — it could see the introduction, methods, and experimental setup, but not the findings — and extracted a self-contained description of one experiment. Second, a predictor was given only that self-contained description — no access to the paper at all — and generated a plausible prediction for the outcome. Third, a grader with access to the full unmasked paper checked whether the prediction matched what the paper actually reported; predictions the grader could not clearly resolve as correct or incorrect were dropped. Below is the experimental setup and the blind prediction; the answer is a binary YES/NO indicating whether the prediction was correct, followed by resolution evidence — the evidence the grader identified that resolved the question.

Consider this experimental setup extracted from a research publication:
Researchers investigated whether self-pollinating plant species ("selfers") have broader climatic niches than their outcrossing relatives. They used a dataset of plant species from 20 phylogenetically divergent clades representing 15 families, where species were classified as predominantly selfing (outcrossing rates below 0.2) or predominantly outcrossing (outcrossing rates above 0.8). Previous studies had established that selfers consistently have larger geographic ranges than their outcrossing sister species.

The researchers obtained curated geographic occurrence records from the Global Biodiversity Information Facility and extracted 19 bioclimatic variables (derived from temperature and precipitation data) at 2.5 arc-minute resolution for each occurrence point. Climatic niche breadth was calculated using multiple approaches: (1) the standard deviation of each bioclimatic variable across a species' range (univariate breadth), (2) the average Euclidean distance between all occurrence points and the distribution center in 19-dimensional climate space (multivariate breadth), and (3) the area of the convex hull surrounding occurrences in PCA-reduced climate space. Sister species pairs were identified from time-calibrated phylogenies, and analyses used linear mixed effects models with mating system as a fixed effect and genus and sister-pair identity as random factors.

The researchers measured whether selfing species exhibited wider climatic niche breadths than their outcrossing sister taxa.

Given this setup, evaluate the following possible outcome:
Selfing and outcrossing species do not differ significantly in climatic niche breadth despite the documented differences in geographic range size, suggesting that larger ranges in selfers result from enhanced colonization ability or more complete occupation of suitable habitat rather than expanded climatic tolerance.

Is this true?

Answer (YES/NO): YES